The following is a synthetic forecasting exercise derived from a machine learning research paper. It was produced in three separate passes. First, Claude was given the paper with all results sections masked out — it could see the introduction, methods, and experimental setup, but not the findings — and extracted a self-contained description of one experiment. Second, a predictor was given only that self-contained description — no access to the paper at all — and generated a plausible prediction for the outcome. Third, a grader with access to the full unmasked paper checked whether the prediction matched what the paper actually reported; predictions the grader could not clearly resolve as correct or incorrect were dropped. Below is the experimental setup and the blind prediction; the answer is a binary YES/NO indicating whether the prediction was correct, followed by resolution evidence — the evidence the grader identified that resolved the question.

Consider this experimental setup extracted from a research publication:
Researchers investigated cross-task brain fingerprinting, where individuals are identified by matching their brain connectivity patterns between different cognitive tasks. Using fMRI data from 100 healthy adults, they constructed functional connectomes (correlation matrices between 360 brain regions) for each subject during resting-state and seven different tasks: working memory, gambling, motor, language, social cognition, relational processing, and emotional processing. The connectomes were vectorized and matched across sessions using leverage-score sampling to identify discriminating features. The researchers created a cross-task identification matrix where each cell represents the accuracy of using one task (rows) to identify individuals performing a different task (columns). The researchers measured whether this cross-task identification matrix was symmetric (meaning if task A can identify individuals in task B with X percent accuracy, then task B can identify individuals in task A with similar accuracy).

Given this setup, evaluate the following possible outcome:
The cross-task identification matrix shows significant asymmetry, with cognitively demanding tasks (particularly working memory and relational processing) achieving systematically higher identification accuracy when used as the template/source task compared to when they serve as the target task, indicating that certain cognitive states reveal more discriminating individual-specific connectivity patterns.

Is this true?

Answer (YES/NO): NO